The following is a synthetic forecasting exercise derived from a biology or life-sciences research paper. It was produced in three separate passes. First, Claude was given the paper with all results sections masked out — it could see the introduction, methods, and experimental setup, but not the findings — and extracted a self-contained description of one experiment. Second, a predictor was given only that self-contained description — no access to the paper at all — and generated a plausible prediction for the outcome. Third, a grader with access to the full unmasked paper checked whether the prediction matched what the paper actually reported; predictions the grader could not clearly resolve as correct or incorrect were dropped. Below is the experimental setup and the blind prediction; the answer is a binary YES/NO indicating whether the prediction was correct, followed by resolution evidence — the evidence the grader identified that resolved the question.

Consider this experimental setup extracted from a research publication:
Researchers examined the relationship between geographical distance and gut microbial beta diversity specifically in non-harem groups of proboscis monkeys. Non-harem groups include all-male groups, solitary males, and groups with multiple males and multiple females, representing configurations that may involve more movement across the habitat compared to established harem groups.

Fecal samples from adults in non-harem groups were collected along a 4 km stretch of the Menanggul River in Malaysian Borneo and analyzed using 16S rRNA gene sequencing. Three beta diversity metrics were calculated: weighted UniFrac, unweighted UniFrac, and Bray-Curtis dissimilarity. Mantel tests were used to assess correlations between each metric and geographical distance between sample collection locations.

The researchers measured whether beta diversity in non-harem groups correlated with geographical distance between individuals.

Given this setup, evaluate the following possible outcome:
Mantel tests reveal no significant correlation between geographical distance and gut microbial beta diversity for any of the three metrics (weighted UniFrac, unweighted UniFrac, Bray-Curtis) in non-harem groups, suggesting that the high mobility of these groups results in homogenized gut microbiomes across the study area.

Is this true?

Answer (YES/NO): NO